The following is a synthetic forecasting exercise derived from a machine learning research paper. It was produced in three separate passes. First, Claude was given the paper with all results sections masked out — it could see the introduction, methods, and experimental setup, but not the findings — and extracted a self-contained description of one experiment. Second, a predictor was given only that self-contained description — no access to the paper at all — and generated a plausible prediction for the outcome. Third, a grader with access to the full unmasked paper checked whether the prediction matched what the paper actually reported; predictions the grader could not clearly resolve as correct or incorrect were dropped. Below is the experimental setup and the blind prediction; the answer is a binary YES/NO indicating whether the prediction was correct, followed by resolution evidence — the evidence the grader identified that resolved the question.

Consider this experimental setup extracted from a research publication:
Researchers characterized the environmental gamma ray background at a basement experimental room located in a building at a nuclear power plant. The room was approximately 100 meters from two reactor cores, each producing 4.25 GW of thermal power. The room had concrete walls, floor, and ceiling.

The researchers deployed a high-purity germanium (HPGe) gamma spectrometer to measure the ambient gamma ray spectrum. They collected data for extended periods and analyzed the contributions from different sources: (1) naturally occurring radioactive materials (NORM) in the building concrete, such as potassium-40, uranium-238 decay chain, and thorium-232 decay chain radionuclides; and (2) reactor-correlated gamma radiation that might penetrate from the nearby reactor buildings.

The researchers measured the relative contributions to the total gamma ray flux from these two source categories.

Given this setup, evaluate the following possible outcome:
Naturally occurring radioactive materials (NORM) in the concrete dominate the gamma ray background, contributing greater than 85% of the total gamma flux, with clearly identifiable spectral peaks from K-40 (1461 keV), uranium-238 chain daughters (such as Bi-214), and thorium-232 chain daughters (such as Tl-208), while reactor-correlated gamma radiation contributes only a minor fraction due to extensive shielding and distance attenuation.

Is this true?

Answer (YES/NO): YES